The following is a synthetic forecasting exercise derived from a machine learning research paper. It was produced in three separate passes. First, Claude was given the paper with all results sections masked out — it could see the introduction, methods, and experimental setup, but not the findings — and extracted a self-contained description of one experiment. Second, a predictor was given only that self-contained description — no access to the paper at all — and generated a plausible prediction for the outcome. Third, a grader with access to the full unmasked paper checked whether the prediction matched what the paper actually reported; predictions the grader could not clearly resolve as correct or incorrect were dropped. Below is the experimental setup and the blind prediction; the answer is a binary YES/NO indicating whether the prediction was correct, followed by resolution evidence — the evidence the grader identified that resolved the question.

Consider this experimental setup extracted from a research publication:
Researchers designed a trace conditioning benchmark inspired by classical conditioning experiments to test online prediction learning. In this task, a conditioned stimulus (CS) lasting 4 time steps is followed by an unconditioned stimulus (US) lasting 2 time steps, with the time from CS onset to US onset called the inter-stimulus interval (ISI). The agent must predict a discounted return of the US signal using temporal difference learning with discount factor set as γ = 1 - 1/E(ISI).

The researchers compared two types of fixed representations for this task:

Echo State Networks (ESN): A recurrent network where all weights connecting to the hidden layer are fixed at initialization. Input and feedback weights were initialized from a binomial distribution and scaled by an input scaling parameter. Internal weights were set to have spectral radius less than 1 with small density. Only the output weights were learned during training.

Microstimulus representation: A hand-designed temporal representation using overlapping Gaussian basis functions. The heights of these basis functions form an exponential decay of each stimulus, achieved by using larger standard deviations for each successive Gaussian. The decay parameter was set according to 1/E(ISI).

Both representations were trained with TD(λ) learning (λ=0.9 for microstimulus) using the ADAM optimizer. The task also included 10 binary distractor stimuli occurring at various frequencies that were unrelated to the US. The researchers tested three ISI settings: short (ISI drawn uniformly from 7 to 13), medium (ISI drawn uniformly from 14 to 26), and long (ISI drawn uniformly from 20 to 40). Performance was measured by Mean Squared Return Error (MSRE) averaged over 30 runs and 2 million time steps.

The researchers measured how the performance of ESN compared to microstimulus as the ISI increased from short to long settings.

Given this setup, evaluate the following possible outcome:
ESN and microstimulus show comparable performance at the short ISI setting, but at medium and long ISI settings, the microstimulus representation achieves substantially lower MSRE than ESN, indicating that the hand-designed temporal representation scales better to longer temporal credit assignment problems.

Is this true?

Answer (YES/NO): YES